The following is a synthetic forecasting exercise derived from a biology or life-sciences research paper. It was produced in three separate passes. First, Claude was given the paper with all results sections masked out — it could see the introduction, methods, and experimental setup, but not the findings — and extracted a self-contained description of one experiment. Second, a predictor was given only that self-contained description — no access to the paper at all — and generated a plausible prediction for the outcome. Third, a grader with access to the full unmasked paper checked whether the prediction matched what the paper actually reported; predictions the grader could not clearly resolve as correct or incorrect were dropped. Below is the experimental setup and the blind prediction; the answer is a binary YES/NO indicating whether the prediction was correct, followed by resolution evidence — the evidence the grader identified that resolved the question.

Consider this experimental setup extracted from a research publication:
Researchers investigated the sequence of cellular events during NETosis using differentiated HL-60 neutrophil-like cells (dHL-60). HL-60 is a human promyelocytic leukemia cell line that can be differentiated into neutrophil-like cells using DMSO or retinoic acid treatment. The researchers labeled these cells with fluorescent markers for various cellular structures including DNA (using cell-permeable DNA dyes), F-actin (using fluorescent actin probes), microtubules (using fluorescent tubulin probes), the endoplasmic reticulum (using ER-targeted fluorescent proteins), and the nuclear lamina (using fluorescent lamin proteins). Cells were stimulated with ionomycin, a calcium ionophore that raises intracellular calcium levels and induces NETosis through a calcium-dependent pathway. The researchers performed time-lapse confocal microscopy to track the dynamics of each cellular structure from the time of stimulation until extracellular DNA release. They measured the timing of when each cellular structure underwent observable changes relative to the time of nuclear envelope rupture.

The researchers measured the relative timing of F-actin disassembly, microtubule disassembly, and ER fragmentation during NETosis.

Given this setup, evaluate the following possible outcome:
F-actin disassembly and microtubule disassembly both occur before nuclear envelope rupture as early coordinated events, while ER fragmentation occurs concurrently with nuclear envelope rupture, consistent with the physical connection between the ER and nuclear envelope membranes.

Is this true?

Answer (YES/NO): NO